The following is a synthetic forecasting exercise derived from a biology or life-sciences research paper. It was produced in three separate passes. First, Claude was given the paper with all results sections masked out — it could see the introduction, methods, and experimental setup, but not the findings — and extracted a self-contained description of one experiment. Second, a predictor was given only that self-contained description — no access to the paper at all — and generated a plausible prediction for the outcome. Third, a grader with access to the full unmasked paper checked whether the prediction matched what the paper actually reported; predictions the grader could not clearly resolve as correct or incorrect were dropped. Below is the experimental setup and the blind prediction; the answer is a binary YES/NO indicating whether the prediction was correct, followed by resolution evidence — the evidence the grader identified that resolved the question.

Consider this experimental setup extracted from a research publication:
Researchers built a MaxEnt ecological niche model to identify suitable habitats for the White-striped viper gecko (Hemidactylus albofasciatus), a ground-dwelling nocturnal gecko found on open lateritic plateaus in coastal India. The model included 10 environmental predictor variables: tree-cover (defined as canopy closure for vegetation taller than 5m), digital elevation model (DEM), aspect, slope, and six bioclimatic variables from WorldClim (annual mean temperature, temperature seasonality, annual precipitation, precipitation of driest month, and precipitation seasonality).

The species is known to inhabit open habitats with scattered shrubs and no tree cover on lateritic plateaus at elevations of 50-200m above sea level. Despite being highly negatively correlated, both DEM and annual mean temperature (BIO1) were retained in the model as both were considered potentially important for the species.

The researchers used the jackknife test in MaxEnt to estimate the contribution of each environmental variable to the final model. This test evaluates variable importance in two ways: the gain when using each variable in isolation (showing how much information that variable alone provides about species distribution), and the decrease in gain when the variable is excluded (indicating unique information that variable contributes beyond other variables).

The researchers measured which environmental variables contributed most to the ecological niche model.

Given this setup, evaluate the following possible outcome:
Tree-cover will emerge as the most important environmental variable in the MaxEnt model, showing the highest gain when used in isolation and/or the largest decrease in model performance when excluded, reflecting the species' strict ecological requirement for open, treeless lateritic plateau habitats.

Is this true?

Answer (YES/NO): NO